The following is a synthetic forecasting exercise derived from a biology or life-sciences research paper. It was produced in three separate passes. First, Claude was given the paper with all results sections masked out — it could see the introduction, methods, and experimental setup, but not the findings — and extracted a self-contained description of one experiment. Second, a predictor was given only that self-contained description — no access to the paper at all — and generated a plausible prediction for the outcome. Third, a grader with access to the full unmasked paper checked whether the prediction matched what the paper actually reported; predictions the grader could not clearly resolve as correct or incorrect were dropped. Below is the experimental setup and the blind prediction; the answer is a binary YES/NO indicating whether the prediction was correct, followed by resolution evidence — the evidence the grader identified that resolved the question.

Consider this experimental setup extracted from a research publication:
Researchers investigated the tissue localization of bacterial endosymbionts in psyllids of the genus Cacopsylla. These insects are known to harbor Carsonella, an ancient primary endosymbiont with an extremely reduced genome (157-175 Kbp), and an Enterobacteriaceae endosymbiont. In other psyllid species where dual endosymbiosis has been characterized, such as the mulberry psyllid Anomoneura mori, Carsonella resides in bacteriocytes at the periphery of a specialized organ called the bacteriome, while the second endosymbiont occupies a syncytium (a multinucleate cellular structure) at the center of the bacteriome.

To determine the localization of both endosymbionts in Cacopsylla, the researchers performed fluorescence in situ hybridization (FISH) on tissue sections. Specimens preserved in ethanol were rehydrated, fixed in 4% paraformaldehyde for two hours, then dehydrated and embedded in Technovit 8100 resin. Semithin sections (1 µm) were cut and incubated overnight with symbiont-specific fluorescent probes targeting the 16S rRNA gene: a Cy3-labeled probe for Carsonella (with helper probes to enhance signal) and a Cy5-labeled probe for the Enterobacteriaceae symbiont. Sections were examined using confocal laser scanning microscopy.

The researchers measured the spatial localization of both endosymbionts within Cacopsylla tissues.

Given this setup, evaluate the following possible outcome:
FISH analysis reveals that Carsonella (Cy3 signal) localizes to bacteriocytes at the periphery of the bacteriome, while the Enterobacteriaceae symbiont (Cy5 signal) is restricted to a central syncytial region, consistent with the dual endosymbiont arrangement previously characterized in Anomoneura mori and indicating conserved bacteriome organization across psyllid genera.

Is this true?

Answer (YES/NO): YES